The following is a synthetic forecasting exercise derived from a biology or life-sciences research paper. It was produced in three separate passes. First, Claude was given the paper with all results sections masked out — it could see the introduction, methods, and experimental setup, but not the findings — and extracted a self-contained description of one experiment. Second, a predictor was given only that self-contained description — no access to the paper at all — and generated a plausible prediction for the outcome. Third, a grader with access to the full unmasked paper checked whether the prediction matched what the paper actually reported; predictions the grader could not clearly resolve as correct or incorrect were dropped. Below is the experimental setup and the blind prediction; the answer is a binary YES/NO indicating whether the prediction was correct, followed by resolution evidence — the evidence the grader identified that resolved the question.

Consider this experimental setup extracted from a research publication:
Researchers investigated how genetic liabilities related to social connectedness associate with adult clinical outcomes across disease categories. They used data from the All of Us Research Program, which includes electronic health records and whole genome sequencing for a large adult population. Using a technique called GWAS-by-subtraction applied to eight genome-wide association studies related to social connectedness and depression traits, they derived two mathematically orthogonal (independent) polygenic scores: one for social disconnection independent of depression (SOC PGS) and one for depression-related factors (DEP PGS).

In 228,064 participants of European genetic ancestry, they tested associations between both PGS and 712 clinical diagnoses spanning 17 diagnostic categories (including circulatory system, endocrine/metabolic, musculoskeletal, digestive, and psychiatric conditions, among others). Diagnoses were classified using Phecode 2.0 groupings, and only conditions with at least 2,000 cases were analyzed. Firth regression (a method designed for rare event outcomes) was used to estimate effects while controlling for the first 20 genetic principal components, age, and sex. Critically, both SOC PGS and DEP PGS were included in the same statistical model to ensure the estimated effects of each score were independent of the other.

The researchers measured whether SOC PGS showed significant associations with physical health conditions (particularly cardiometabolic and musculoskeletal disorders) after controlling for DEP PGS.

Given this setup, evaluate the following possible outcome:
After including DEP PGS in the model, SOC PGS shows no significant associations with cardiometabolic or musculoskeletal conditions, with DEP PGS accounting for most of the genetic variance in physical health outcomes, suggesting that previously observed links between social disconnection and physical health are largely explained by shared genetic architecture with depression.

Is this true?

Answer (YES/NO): NO